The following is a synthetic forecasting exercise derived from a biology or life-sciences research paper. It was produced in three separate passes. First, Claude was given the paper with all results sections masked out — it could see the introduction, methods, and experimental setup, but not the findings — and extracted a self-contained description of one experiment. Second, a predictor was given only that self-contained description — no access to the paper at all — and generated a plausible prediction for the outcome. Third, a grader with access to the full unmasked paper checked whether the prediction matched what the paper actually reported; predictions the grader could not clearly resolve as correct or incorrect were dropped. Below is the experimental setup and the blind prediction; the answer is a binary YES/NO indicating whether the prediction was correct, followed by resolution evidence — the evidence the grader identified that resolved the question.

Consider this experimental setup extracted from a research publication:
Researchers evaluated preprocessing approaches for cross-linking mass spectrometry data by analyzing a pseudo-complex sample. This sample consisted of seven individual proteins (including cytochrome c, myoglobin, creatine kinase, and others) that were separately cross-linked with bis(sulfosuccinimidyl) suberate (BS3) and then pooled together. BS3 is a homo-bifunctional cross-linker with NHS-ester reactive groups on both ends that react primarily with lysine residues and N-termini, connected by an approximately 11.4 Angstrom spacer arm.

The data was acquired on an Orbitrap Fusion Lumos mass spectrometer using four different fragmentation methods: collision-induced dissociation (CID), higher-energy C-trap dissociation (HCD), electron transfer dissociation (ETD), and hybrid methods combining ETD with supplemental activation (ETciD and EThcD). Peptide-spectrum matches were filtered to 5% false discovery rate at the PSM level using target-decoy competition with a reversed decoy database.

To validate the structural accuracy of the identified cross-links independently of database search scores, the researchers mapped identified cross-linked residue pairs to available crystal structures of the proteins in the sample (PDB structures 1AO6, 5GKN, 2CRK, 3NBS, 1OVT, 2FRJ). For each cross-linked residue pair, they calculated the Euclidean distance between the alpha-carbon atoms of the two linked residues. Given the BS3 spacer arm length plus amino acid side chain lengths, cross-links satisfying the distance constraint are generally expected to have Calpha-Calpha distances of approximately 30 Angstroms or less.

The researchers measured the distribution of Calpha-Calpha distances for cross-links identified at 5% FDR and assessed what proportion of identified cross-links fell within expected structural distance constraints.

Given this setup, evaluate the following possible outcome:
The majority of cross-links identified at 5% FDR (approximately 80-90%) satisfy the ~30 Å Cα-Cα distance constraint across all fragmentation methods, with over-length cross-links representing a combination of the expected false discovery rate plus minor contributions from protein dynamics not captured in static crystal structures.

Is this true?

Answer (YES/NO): NO